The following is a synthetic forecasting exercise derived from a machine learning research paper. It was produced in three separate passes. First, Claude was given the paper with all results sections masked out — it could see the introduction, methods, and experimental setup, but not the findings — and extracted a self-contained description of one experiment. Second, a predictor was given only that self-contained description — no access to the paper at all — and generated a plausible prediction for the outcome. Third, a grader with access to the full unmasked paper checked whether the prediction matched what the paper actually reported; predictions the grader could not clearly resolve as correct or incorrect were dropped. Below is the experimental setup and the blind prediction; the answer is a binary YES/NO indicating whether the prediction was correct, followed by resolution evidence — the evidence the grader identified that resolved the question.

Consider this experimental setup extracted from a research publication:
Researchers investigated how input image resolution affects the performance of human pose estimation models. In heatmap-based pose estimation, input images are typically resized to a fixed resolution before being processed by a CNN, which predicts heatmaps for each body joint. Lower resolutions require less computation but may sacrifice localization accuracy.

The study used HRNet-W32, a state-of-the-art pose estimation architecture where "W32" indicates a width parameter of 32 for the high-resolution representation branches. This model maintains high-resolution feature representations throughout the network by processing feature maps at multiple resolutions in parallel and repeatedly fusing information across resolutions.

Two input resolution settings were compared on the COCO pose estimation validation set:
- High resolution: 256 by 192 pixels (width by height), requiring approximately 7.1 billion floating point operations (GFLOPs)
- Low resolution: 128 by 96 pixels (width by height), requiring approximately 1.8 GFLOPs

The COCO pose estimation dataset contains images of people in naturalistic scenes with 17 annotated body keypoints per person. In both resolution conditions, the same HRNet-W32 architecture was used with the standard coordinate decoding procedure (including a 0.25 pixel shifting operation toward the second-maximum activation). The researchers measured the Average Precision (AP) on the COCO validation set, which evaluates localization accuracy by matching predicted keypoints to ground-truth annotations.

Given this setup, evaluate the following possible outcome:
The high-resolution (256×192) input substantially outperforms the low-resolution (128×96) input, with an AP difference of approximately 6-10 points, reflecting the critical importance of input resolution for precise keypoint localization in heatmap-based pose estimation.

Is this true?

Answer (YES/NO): YES